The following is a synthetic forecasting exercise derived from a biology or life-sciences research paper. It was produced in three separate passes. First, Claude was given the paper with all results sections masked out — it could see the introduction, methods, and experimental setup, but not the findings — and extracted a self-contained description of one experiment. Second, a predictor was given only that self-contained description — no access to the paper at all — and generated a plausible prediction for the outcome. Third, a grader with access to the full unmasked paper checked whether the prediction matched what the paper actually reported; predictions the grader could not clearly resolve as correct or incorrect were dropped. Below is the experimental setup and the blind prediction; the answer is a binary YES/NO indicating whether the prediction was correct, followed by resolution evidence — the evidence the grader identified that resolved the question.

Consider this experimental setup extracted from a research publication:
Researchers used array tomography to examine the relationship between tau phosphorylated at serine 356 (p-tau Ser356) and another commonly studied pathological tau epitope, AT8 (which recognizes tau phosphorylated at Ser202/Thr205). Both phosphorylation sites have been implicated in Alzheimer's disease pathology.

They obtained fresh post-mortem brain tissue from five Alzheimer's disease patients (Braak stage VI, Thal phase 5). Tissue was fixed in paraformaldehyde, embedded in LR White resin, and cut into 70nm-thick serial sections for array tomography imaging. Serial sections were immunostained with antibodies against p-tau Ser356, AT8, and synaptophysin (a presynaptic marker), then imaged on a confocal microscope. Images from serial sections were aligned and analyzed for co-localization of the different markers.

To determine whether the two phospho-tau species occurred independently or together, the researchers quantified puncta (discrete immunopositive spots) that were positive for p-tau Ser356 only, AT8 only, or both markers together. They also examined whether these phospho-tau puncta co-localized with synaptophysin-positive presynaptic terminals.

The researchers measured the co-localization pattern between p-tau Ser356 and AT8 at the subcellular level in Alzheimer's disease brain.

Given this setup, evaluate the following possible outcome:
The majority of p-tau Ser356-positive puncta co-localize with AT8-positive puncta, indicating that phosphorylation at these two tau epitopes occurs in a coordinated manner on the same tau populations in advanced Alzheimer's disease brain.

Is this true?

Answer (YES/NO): NO